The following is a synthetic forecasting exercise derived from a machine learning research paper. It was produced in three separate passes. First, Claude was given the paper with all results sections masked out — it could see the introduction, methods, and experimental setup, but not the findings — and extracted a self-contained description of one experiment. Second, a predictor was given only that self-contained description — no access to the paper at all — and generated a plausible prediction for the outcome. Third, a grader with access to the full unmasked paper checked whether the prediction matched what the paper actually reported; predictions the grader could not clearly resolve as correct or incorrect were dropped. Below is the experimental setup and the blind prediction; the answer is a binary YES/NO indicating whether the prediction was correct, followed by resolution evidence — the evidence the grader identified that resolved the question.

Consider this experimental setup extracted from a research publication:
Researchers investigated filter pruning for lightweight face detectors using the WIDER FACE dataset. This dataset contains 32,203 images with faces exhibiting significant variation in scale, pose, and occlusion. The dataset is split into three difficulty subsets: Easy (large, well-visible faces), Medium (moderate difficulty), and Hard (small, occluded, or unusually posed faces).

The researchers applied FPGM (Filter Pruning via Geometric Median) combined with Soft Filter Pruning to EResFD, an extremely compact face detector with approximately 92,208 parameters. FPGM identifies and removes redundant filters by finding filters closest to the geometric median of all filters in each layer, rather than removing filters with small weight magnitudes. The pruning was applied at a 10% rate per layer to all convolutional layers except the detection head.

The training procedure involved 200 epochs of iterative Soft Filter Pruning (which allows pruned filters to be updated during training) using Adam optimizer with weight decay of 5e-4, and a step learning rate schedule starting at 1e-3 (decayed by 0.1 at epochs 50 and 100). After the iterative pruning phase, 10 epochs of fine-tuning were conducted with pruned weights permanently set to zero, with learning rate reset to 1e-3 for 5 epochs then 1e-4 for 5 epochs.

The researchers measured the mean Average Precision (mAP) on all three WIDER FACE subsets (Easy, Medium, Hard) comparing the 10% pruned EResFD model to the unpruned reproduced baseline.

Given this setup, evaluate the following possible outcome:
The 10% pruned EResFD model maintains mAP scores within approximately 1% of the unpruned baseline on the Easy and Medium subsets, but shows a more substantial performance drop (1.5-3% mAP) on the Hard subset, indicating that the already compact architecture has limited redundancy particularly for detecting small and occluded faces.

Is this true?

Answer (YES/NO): NO